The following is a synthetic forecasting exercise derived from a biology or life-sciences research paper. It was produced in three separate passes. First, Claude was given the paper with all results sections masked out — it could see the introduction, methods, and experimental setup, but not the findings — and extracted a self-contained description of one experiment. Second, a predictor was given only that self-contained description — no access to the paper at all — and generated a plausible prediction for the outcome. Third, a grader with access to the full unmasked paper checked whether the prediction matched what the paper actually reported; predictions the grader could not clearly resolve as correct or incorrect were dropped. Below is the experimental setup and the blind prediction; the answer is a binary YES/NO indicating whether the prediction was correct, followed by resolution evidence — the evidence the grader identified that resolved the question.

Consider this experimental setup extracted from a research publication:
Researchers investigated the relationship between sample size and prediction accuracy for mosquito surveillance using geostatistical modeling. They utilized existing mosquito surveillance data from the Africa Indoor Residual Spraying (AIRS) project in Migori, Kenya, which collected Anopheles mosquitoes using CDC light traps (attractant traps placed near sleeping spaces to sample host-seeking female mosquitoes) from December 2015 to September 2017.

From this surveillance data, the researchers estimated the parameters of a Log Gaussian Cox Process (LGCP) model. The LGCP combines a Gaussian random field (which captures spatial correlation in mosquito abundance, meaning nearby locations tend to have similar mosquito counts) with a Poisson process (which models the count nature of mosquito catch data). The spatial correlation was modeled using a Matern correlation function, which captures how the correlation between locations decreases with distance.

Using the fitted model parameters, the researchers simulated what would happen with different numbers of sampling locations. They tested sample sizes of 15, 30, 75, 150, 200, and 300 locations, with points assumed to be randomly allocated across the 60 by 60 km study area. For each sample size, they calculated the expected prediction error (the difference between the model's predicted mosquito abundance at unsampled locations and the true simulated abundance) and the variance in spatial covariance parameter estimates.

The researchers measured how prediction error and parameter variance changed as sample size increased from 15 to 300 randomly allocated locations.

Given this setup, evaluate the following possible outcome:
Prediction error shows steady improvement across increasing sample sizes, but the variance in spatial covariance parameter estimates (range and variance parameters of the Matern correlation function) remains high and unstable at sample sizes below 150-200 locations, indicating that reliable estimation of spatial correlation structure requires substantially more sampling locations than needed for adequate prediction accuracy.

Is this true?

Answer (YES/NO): NO